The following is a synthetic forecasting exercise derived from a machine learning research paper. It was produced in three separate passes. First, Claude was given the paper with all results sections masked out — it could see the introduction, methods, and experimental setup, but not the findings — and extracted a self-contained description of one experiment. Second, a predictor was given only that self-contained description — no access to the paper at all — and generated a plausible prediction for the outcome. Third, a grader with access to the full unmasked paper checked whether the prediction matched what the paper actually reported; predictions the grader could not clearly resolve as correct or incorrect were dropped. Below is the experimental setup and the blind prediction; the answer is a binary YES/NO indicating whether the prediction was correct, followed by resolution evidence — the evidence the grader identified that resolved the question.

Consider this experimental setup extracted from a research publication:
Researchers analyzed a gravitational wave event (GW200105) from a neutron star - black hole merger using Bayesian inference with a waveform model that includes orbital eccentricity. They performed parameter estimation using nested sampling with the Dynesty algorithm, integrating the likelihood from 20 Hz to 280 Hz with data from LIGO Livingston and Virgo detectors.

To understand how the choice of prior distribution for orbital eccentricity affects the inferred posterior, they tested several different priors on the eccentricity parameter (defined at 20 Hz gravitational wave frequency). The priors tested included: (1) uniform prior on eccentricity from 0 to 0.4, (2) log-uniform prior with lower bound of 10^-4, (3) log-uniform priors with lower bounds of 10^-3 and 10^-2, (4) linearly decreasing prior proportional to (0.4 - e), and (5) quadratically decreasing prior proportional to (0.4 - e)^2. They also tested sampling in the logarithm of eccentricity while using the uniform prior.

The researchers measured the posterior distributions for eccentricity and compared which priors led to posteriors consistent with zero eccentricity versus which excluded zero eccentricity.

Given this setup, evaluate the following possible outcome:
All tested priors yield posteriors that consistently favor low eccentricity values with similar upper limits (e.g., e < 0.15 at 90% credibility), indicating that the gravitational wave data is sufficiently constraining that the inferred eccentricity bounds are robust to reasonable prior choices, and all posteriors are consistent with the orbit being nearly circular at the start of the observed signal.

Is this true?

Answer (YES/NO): NO